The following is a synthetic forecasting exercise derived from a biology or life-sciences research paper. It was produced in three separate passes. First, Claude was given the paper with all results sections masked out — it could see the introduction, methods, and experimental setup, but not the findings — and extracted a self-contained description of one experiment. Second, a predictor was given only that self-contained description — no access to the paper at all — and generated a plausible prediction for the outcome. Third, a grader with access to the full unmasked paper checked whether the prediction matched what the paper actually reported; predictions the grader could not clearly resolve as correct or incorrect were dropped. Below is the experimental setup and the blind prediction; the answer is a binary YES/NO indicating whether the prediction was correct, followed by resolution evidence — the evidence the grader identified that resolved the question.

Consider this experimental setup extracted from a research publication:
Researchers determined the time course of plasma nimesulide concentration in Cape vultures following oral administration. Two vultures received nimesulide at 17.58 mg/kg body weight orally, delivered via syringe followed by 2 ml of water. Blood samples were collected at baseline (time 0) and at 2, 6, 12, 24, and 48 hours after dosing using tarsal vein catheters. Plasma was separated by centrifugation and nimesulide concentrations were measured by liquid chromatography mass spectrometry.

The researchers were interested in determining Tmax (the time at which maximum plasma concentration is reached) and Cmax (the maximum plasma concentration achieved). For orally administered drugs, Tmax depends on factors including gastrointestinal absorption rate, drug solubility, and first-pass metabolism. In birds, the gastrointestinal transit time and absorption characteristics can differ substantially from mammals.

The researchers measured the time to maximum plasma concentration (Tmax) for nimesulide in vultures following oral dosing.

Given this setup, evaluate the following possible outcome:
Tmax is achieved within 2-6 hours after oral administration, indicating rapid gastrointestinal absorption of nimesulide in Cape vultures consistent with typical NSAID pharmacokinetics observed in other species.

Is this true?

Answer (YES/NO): YES